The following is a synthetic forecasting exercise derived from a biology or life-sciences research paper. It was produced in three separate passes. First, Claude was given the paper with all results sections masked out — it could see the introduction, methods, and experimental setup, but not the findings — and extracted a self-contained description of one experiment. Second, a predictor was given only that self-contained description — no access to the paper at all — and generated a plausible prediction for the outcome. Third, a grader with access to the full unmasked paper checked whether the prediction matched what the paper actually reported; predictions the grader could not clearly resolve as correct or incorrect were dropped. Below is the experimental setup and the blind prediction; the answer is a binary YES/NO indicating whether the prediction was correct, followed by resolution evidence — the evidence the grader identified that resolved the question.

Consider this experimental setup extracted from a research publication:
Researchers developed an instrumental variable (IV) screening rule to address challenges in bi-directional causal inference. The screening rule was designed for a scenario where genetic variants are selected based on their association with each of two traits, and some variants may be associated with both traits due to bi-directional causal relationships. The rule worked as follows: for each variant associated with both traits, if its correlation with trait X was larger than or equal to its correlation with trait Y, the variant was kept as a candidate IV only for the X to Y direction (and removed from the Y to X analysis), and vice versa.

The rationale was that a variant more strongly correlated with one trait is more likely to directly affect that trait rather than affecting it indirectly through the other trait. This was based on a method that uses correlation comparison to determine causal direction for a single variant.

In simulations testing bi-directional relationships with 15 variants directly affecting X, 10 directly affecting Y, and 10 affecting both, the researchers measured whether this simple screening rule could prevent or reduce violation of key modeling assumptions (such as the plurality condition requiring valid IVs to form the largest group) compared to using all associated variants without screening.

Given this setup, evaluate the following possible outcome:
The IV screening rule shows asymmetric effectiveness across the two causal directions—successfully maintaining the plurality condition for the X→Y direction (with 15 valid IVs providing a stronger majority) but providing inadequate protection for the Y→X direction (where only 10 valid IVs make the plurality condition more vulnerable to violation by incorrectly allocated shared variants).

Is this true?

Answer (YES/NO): NO